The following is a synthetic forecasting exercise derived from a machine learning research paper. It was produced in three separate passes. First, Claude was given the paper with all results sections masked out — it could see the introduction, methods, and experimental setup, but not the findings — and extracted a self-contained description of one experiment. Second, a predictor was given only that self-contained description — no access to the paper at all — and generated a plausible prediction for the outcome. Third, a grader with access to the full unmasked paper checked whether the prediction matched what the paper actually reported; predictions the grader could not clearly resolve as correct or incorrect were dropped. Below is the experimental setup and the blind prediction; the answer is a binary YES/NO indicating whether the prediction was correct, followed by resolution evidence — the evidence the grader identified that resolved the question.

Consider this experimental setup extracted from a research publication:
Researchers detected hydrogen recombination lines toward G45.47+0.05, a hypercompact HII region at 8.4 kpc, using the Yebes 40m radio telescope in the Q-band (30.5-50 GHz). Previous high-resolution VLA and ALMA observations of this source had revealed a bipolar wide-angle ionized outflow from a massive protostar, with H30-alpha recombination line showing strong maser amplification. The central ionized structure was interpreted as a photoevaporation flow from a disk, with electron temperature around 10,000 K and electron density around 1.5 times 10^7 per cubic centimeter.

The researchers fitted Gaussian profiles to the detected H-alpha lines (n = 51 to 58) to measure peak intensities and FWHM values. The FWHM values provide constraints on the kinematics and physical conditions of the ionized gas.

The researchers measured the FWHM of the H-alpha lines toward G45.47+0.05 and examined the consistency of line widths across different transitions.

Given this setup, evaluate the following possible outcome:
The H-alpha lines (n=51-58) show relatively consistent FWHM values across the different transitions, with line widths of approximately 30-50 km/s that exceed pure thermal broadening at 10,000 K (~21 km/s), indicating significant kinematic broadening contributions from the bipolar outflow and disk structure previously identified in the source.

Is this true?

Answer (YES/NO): YES